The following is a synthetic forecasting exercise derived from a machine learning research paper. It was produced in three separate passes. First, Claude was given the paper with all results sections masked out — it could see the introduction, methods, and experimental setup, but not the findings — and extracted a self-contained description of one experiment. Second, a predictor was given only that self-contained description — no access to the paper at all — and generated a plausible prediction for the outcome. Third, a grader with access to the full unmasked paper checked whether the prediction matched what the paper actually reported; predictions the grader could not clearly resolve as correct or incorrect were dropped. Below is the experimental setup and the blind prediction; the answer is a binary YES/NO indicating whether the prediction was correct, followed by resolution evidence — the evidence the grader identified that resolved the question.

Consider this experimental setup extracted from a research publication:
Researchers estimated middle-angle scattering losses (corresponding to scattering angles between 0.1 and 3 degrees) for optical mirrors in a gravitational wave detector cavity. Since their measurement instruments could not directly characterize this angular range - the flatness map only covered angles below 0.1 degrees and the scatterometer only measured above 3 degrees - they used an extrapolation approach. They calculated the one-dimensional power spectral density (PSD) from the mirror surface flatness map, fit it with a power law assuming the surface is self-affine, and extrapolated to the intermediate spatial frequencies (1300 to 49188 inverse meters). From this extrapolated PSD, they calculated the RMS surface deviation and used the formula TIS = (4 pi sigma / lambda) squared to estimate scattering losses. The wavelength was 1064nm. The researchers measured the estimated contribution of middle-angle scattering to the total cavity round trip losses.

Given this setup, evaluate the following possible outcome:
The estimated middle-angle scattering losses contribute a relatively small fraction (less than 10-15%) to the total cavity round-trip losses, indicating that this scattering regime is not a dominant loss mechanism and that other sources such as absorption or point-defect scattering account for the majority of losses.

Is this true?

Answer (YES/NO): YES